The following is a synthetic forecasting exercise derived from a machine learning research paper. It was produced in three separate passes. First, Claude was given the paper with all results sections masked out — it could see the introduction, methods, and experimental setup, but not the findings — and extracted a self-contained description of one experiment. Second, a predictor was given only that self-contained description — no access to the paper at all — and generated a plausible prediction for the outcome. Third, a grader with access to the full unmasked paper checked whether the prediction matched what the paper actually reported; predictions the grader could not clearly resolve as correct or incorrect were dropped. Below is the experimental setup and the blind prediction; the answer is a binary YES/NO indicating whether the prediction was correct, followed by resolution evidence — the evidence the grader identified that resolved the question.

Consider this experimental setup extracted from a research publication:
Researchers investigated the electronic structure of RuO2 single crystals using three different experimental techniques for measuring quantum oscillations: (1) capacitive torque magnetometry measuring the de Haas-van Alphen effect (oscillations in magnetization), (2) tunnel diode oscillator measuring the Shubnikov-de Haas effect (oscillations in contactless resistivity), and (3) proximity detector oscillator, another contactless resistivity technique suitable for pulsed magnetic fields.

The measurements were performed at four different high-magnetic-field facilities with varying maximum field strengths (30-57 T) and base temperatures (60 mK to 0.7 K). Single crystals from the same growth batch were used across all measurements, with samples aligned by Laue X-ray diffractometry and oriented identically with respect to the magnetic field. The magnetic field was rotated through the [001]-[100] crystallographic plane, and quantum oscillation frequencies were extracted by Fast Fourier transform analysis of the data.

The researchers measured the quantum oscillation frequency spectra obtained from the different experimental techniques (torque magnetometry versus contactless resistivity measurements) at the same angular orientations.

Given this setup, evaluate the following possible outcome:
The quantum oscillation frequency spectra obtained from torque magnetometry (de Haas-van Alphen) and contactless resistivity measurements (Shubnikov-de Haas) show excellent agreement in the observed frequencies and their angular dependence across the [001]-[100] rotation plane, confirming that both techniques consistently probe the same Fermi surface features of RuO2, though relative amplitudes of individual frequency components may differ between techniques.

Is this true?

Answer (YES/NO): YES